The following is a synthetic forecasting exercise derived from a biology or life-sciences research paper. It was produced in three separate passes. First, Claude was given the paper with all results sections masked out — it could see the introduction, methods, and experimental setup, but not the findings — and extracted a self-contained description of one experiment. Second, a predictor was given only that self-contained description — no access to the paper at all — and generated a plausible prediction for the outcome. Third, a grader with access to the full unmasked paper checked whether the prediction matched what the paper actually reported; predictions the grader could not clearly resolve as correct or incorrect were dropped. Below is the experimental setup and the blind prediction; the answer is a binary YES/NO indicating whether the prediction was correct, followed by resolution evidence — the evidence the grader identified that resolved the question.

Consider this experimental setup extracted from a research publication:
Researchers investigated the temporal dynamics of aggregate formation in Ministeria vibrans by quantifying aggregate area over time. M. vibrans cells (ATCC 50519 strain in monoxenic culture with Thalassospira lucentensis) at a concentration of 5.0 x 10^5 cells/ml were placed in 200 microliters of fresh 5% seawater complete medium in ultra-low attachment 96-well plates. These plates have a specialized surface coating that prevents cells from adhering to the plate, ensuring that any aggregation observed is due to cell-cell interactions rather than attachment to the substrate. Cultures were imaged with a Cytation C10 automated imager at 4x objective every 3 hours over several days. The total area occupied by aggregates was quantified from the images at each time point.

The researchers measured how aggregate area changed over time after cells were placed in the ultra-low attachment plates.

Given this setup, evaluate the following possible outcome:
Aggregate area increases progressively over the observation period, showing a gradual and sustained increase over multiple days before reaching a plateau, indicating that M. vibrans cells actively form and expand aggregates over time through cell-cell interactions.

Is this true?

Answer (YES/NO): YES